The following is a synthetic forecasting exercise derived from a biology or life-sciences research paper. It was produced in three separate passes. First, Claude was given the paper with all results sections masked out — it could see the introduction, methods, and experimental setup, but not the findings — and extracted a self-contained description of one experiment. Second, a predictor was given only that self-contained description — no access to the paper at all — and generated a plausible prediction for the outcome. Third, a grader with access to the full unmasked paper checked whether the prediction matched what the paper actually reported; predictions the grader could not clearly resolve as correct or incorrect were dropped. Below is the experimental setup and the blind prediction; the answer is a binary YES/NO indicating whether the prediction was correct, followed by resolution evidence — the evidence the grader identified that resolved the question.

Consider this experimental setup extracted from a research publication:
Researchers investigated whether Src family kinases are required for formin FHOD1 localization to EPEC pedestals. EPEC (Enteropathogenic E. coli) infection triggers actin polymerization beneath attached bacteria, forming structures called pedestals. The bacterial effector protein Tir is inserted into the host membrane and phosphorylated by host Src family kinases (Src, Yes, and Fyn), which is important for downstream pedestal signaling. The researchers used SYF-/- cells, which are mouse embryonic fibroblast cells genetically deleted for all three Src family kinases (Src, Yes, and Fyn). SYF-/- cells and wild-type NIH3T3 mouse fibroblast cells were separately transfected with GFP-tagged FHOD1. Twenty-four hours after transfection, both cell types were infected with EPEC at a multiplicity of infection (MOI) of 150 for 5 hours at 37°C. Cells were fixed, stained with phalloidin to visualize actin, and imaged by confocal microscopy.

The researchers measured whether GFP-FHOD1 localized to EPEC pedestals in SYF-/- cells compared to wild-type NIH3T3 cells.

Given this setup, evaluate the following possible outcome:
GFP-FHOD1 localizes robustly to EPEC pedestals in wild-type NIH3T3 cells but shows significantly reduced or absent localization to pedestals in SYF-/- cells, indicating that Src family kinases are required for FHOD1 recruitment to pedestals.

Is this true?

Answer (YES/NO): YES